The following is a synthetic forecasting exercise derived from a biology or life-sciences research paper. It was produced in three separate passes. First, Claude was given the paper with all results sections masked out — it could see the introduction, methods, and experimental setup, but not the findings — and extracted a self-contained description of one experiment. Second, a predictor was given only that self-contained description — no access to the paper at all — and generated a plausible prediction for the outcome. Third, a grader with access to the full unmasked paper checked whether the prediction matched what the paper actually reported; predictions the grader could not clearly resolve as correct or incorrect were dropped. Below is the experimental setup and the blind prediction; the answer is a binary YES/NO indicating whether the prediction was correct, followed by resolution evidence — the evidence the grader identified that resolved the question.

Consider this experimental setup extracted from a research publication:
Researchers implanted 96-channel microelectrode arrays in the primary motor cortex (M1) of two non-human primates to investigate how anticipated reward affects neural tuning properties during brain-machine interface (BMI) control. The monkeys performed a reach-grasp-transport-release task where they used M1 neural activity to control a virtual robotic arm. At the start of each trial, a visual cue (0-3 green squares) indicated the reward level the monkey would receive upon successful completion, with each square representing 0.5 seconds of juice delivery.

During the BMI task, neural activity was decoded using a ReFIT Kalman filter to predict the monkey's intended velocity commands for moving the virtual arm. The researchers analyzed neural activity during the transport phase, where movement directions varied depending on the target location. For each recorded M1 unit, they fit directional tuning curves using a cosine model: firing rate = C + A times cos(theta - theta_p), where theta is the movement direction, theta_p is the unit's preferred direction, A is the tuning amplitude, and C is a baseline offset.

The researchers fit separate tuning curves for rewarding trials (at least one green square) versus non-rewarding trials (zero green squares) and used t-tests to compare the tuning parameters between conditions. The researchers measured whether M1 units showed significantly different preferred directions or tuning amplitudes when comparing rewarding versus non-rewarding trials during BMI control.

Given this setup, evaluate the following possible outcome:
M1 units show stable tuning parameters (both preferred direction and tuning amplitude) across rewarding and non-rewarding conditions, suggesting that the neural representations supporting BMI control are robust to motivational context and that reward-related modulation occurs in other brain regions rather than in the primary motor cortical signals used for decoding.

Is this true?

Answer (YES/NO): NO